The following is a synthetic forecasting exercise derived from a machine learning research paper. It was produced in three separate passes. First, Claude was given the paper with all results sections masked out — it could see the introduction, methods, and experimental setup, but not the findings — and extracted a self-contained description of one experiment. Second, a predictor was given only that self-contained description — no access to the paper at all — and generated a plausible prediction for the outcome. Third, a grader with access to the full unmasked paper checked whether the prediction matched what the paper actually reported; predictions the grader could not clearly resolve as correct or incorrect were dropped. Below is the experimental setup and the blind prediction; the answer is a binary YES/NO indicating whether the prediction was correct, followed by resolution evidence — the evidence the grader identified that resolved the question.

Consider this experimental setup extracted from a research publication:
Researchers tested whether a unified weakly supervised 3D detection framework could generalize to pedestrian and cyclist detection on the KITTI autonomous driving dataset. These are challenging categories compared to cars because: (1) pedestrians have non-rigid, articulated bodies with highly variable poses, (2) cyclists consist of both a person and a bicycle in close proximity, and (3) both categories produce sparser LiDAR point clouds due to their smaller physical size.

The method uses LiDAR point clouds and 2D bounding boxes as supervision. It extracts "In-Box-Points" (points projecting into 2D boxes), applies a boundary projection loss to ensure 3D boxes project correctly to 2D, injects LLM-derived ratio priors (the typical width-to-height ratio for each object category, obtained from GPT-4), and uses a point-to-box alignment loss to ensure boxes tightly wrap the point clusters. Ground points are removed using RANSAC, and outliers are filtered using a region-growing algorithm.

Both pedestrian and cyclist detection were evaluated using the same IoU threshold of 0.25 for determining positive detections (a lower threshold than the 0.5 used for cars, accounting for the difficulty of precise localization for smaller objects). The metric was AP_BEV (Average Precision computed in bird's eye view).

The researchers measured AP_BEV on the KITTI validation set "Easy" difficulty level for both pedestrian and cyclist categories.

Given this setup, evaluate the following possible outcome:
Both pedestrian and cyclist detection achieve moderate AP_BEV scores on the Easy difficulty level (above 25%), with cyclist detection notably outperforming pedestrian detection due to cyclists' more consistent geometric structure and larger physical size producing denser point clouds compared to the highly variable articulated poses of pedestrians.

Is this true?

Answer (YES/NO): NO